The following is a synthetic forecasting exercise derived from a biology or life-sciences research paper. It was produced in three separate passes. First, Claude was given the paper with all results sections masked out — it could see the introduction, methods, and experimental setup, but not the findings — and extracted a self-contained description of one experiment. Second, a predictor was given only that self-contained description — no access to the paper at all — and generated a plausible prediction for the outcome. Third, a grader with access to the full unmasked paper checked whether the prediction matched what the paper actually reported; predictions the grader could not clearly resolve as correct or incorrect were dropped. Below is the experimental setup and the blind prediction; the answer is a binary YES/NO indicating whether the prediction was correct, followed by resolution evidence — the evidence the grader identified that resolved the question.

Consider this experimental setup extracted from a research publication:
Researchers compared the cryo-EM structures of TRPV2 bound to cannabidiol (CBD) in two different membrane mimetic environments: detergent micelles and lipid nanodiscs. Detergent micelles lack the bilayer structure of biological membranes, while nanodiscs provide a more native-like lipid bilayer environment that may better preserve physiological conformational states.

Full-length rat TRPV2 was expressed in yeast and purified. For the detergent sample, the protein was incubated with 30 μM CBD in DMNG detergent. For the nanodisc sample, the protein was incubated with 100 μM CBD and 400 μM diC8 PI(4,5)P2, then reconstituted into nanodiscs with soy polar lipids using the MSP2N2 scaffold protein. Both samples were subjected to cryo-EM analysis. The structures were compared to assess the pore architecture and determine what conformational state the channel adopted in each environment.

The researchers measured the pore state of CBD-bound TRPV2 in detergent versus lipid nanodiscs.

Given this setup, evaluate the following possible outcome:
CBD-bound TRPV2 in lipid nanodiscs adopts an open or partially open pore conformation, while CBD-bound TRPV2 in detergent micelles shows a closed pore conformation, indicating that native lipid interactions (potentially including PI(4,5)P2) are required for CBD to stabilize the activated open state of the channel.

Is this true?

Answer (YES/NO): NO